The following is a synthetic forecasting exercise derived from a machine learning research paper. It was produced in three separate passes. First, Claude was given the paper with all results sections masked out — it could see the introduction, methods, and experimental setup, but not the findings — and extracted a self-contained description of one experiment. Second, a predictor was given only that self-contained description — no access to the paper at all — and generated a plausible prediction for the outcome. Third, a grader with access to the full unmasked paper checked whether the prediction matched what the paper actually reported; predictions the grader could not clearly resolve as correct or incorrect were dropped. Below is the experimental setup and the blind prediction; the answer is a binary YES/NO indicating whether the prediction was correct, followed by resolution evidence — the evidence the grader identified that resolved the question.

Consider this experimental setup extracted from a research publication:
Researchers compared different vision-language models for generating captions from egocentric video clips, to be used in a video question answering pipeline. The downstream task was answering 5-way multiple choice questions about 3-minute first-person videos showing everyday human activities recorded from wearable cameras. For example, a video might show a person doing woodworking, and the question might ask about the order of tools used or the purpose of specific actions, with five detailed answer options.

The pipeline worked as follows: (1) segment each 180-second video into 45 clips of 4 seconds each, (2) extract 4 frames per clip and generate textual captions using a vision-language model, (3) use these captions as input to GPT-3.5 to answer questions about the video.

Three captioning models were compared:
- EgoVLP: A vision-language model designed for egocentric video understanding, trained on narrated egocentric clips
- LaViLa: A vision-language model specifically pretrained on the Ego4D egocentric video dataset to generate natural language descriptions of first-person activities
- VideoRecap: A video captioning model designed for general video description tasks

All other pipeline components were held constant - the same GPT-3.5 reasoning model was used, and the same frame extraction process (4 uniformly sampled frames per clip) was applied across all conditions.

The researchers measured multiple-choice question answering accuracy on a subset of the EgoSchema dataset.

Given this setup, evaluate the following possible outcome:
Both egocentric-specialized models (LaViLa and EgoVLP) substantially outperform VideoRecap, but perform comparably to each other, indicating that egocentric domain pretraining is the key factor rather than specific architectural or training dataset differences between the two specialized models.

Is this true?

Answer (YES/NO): NO